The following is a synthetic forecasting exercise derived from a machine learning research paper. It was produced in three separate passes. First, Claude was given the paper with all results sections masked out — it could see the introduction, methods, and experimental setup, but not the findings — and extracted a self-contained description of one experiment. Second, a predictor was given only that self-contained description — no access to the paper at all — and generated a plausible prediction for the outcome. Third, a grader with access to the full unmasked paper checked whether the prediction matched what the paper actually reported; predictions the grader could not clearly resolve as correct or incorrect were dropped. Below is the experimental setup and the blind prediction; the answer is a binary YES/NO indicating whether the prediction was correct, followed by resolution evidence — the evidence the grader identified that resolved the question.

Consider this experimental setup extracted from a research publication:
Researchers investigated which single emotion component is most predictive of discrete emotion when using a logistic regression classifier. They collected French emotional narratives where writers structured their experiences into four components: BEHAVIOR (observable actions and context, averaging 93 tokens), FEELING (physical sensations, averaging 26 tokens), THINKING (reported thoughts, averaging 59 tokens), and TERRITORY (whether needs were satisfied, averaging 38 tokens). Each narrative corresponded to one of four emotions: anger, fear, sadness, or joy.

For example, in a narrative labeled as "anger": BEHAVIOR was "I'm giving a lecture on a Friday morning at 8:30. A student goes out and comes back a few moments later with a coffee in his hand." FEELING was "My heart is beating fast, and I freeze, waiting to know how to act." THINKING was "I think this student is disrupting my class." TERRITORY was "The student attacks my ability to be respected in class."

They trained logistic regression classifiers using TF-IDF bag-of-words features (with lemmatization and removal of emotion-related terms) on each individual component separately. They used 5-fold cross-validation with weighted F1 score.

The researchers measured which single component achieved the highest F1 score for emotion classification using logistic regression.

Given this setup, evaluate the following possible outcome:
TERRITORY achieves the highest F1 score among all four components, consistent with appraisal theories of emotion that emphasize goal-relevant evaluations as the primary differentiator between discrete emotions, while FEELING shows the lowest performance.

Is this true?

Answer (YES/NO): NO